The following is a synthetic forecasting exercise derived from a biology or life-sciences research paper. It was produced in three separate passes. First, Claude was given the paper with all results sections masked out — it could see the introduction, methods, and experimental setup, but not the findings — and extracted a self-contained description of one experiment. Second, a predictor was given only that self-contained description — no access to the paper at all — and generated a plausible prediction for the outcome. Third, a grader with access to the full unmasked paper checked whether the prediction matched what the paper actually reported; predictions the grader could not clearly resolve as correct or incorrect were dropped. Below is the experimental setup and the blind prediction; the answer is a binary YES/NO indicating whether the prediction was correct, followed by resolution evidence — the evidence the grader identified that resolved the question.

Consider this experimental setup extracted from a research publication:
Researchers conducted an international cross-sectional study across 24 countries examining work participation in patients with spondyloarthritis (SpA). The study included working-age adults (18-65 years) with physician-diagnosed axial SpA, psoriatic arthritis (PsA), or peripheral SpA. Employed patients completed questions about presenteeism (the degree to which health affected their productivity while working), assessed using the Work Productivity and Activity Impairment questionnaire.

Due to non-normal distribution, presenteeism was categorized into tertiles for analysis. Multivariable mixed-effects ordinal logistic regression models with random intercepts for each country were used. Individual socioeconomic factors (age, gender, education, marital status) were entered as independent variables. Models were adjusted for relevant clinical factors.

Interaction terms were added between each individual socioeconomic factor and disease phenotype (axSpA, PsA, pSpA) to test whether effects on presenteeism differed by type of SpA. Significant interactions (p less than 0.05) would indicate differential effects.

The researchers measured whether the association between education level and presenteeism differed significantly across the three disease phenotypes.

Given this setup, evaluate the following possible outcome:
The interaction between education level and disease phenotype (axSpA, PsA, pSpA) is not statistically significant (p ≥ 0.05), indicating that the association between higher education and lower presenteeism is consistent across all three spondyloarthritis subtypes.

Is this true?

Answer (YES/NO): YES